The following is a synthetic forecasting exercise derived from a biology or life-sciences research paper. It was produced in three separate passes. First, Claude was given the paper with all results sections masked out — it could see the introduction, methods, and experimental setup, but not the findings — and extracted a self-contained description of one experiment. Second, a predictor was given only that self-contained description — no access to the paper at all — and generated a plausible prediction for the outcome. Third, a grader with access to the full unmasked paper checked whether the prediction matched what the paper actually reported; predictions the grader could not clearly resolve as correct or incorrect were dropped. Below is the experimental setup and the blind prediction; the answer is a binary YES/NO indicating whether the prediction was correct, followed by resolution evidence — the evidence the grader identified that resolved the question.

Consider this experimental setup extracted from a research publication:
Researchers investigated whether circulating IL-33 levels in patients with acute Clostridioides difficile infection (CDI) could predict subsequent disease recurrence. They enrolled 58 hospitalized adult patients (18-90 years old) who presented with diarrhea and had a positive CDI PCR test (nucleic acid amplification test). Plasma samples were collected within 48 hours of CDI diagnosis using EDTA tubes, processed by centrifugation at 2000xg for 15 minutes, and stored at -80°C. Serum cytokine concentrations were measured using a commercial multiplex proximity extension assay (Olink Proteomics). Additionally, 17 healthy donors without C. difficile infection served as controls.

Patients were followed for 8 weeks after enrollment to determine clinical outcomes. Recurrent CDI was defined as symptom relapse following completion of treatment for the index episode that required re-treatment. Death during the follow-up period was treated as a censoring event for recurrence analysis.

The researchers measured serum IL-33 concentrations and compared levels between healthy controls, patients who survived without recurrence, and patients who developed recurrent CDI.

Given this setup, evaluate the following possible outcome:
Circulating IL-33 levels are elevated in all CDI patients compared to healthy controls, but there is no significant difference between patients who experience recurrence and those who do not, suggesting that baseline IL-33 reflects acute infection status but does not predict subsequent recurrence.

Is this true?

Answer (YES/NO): NO